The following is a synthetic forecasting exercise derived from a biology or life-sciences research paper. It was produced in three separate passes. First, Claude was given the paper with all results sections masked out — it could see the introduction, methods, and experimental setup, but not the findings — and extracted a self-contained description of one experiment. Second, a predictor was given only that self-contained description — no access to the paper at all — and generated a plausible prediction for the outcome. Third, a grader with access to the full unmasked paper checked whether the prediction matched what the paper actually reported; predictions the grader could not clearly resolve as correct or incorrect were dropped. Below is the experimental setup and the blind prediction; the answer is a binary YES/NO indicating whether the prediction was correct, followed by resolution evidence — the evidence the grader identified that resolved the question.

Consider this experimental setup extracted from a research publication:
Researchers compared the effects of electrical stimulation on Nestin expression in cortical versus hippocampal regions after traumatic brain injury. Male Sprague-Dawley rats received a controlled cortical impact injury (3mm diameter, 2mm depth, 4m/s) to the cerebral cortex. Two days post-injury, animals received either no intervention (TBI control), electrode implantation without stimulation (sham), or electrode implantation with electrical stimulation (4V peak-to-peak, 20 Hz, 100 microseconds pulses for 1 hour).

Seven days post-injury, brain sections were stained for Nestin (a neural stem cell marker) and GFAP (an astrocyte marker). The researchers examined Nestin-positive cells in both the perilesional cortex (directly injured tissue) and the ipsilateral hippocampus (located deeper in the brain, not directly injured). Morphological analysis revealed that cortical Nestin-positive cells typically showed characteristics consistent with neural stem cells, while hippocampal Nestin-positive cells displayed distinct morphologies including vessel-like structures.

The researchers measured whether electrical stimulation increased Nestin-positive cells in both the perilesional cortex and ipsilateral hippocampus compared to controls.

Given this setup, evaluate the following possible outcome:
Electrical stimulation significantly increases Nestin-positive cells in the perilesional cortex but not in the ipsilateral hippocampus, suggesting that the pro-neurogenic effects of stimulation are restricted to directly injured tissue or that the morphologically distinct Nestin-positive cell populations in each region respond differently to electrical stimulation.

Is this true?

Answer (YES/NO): NO